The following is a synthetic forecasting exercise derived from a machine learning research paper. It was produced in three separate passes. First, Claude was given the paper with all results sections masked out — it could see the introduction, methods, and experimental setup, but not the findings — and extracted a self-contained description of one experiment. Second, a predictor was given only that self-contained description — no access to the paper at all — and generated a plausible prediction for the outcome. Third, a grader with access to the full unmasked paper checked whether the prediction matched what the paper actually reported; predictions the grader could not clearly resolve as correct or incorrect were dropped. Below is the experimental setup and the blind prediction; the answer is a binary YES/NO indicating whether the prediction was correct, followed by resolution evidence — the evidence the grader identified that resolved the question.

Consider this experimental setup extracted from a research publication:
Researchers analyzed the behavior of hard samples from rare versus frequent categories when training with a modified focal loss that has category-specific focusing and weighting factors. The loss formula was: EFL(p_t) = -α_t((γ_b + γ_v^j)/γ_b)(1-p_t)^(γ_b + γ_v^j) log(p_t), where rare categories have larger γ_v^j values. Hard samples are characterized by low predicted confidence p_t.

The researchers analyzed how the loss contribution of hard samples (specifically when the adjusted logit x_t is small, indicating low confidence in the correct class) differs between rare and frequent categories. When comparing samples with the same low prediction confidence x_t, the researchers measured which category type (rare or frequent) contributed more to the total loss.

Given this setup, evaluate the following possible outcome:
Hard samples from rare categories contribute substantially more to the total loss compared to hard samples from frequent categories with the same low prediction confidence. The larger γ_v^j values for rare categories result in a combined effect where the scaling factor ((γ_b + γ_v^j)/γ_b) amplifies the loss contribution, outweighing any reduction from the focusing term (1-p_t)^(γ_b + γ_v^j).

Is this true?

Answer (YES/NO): YES